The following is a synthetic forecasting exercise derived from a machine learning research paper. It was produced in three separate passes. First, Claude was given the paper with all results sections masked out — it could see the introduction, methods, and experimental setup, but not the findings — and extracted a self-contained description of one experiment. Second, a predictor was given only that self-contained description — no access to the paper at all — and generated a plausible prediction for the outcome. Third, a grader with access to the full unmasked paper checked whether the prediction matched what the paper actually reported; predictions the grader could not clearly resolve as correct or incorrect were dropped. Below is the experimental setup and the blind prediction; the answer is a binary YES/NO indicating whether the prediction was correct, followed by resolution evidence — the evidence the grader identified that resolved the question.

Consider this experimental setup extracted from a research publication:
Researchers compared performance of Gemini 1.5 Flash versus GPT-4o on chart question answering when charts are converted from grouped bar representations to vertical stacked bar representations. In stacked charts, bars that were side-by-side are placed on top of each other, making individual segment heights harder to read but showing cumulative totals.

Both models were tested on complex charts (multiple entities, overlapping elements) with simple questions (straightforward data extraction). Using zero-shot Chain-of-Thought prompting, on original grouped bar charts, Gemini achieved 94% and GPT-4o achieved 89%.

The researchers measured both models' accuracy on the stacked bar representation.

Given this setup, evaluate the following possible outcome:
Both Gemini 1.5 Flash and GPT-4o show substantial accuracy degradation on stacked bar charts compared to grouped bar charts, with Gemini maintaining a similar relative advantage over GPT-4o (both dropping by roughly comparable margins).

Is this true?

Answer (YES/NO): YES